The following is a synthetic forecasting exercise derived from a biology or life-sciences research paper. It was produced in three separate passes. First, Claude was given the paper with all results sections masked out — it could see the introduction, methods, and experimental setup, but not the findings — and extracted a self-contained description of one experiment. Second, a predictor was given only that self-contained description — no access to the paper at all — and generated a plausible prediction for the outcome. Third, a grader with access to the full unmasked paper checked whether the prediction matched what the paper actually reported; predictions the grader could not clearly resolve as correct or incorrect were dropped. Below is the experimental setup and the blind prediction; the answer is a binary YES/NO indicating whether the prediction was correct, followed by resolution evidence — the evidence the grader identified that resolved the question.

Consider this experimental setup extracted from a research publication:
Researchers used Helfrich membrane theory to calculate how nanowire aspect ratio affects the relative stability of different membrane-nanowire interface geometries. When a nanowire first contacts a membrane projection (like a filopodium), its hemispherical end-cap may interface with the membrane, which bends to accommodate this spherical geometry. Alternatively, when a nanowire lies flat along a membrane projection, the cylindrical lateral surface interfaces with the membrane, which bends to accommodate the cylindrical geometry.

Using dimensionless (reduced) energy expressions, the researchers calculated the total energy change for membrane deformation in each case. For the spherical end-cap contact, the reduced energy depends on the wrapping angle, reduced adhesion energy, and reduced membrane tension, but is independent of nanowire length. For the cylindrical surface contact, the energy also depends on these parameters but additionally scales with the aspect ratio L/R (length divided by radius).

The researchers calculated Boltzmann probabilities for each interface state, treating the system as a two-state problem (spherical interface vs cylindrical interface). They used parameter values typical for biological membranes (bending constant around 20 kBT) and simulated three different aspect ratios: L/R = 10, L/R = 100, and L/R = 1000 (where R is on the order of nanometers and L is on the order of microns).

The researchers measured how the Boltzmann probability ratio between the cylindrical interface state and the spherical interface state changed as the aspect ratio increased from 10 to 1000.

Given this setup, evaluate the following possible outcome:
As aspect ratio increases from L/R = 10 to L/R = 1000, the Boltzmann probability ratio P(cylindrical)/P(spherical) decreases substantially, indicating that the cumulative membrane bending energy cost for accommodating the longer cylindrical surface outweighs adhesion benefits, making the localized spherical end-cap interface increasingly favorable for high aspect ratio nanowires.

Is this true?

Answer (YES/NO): NO